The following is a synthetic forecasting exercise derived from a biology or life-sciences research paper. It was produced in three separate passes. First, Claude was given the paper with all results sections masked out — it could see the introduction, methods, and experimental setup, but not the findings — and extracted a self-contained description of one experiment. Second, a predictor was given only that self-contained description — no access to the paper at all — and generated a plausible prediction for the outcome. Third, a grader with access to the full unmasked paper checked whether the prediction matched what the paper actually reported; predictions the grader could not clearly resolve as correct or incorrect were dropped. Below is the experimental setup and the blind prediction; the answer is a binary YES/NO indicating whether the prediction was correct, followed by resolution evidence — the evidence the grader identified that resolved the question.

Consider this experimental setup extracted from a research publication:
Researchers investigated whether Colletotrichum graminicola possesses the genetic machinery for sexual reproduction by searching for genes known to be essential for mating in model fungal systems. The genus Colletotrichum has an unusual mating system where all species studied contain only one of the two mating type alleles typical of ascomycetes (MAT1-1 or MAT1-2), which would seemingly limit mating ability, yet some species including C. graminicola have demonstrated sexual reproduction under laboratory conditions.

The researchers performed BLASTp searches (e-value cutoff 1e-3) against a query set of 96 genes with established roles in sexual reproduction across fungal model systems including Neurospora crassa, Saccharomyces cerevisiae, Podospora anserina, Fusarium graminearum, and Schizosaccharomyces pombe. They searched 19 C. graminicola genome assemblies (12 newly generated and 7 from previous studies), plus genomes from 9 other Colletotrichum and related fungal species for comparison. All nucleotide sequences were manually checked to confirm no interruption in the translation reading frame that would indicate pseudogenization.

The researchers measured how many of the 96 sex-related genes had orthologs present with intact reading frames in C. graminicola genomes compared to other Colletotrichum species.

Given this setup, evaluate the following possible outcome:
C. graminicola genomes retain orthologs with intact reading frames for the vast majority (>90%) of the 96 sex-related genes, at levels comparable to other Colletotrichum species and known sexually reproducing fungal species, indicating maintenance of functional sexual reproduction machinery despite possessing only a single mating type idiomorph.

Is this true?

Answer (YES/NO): NO